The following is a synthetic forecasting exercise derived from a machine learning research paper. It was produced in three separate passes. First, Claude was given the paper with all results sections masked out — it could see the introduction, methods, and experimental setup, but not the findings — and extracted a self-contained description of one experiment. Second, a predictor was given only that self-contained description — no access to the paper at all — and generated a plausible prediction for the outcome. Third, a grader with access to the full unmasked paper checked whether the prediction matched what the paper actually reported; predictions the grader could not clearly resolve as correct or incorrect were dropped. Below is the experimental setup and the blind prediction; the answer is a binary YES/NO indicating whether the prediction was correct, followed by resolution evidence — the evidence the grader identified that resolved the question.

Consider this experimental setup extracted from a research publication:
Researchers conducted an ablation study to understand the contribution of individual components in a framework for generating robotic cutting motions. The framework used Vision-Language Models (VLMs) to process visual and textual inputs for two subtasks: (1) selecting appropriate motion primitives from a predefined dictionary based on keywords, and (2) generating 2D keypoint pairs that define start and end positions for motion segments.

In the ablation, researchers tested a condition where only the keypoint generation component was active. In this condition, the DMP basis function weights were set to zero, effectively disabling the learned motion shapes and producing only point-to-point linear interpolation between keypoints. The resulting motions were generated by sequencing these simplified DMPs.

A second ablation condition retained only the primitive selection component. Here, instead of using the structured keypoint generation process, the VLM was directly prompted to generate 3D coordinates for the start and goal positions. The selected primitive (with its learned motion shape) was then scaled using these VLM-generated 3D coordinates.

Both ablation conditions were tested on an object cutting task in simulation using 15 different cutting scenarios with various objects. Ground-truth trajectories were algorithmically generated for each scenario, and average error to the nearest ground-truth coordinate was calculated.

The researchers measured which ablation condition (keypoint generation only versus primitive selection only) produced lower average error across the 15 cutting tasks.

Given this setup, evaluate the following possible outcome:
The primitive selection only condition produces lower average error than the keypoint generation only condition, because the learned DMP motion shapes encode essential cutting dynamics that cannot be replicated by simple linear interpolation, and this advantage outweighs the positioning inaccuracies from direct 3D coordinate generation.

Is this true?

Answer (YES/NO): NO